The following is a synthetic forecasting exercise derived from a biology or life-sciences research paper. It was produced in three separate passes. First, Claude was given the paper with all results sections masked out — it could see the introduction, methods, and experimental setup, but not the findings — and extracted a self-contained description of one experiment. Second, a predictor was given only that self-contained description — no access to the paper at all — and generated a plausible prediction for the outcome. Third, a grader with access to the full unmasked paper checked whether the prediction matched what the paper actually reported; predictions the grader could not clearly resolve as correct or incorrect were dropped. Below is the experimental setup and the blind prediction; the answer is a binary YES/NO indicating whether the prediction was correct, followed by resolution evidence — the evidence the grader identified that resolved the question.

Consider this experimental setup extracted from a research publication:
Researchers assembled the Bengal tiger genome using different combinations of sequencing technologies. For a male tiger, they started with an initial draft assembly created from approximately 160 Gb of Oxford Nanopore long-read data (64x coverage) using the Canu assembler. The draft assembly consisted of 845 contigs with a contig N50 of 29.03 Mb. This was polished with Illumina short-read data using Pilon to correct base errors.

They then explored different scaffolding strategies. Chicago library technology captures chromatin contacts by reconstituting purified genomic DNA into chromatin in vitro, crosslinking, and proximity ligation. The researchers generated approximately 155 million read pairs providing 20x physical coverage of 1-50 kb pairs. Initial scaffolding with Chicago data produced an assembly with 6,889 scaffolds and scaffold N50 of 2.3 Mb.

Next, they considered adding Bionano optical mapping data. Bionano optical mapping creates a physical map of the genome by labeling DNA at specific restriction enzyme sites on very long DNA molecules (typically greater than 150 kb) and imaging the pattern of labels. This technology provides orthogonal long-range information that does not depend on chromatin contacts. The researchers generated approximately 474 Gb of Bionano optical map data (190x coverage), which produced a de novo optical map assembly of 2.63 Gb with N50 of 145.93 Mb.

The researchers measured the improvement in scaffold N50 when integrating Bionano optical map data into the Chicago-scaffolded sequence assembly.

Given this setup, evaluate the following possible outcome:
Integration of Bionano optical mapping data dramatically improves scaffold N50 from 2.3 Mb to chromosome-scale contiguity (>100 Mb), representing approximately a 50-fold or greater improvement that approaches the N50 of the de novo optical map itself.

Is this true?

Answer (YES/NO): YES